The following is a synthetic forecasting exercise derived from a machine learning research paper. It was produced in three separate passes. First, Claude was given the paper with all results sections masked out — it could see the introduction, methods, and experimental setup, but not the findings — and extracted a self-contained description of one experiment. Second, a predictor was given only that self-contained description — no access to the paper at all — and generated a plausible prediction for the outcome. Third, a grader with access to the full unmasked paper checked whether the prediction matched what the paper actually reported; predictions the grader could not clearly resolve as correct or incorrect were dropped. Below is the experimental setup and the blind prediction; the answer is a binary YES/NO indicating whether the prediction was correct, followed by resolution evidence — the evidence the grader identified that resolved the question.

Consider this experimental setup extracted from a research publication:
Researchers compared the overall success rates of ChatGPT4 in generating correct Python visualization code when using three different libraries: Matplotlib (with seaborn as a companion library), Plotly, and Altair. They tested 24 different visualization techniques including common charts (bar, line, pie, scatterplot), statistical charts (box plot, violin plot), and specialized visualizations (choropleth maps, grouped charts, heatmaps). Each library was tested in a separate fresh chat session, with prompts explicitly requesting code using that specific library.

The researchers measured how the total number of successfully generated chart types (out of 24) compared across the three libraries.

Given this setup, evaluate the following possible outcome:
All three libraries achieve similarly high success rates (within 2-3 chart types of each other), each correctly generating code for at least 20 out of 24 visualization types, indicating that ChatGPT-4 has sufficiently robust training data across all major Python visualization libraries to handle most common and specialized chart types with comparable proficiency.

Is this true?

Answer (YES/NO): NO